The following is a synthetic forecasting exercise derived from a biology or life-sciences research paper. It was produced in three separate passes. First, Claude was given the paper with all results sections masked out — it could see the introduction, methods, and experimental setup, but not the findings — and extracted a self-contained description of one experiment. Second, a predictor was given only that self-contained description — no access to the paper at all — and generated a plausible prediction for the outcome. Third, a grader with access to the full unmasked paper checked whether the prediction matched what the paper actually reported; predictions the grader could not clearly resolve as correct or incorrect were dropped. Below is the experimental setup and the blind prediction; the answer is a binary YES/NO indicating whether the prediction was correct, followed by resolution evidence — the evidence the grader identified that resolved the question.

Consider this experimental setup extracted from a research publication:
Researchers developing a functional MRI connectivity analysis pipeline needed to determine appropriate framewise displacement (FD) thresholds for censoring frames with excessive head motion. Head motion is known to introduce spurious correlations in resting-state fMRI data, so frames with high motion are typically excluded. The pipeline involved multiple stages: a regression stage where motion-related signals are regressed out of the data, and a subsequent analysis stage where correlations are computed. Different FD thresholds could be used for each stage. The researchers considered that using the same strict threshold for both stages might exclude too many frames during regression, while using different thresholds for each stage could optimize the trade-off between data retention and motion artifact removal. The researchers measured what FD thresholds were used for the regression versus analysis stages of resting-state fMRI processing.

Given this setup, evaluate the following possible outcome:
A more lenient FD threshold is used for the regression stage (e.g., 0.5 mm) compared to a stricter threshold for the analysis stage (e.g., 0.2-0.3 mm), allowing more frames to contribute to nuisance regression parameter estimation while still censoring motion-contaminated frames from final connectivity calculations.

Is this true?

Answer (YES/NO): YES